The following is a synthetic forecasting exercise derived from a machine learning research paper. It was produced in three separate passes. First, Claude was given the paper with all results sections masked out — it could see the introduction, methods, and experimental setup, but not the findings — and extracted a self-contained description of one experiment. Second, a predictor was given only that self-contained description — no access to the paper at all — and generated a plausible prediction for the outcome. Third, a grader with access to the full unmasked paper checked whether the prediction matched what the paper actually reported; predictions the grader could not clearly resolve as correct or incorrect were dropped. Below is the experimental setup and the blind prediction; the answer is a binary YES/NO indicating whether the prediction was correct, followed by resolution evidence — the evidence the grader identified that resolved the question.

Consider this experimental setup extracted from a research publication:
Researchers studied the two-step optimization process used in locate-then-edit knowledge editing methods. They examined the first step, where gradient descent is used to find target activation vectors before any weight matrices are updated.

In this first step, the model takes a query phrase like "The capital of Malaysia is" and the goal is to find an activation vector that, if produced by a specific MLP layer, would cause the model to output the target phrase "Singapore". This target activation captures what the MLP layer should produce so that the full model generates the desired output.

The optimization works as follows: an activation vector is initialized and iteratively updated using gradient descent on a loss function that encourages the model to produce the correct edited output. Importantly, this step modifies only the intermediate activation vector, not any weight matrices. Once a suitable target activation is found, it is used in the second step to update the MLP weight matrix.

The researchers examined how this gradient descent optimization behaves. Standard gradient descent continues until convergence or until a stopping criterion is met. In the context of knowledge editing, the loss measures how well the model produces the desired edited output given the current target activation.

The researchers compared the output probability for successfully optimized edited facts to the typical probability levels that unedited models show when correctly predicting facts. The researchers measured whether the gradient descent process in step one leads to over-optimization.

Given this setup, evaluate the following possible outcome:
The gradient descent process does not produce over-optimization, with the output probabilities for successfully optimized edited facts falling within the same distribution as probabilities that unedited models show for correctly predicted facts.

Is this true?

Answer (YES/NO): NO